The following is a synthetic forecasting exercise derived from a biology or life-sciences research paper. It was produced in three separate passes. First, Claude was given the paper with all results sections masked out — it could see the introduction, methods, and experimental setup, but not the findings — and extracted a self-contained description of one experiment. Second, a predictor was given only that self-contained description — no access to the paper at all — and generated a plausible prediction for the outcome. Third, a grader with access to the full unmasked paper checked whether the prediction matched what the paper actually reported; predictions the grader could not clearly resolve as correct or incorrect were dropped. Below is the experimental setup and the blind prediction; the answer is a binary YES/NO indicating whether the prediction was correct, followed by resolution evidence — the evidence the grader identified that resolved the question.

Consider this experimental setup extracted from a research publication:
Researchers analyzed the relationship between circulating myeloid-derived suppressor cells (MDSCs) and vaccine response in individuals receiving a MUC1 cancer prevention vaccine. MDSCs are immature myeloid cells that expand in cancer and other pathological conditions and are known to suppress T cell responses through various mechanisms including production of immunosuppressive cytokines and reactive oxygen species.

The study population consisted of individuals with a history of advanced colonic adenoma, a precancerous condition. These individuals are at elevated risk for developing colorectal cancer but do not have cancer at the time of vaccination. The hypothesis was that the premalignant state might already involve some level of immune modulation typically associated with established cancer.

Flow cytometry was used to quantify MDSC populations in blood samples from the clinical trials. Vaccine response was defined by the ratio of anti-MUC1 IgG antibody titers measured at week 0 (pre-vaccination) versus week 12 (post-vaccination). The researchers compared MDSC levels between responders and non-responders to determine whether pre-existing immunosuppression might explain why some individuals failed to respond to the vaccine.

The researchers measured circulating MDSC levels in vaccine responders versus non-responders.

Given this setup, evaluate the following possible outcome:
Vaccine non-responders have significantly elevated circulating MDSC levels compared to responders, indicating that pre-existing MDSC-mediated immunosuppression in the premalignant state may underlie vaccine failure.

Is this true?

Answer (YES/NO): YES